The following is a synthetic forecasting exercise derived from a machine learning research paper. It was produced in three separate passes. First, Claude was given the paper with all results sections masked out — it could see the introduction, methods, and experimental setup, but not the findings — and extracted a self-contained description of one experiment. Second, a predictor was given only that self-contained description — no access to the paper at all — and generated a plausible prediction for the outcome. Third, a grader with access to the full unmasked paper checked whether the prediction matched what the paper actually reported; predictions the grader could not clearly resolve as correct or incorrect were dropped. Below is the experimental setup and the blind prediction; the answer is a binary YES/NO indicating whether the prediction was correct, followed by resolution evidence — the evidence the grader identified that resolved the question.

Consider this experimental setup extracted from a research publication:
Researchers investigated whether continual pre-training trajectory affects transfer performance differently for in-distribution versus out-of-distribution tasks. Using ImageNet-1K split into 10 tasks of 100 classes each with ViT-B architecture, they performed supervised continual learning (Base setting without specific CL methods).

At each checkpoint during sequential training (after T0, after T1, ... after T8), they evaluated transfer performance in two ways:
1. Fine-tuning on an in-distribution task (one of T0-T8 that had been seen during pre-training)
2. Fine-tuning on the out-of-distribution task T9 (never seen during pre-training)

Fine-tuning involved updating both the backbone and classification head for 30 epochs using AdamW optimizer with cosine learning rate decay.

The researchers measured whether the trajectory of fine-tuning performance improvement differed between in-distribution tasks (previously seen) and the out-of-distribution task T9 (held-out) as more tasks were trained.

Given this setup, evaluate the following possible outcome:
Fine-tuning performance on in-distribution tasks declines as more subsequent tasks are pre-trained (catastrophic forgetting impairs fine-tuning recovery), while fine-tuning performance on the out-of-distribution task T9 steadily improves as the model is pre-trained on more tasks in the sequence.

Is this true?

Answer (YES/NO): NO